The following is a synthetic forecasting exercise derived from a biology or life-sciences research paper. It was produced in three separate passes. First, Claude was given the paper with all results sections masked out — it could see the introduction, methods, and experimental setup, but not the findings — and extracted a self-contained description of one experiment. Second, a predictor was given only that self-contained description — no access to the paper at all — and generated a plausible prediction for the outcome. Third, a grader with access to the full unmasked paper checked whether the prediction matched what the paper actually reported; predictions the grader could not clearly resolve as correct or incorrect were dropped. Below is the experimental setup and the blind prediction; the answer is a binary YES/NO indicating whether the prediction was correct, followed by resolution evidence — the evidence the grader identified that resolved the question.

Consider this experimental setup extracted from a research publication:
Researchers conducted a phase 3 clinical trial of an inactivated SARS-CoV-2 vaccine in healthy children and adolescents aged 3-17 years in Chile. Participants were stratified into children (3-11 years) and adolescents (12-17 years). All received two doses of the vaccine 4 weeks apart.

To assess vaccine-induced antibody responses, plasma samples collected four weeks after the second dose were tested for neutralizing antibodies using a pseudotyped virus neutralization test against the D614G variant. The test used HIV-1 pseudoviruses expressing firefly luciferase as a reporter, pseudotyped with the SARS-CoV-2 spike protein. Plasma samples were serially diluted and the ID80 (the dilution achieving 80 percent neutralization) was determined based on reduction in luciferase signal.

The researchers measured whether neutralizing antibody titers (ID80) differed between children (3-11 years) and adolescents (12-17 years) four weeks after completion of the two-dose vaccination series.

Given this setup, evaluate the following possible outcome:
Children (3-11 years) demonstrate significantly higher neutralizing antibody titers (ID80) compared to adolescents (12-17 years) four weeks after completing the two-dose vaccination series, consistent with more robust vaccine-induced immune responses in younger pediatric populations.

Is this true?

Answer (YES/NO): NO